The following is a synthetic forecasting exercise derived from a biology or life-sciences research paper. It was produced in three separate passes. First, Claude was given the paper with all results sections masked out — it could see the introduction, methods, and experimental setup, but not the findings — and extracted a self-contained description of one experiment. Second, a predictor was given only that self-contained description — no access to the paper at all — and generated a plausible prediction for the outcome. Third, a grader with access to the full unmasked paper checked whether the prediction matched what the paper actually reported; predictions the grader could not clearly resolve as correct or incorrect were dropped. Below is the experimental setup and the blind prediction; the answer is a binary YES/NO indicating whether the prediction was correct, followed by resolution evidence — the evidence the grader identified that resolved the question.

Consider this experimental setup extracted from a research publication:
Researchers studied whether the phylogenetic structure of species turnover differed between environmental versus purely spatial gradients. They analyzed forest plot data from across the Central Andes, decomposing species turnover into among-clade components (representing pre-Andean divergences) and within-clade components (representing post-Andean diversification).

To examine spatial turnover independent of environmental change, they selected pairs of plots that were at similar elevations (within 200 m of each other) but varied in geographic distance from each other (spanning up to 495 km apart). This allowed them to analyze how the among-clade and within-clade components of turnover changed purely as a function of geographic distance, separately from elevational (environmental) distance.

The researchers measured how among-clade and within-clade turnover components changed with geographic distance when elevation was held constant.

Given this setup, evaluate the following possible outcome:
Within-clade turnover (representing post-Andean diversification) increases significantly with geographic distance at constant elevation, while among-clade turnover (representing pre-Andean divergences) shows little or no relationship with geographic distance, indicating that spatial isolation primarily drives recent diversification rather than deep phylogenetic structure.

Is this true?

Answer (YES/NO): NO